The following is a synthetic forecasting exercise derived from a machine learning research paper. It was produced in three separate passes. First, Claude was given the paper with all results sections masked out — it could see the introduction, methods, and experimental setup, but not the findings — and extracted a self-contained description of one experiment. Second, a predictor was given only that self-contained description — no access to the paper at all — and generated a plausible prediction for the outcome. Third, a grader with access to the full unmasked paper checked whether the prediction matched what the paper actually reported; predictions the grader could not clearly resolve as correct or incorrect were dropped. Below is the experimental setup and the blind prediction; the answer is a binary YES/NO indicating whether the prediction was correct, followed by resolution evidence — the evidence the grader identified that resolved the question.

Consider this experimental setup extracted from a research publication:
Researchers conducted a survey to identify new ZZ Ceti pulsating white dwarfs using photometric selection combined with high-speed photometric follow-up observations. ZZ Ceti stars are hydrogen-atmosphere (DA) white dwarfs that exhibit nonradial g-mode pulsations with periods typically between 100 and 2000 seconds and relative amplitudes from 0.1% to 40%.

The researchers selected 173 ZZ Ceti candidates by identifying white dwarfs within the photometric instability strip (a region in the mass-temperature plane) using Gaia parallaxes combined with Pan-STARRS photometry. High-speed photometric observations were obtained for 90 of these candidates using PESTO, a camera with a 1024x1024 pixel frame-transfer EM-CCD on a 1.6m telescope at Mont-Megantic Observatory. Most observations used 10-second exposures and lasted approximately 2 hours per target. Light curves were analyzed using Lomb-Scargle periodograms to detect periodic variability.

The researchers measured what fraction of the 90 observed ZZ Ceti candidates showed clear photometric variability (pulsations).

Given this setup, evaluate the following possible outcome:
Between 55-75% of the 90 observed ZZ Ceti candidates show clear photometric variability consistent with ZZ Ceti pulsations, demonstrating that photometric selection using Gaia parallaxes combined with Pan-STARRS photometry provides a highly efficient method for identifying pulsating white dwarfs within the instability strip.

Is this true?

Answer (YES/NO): NO